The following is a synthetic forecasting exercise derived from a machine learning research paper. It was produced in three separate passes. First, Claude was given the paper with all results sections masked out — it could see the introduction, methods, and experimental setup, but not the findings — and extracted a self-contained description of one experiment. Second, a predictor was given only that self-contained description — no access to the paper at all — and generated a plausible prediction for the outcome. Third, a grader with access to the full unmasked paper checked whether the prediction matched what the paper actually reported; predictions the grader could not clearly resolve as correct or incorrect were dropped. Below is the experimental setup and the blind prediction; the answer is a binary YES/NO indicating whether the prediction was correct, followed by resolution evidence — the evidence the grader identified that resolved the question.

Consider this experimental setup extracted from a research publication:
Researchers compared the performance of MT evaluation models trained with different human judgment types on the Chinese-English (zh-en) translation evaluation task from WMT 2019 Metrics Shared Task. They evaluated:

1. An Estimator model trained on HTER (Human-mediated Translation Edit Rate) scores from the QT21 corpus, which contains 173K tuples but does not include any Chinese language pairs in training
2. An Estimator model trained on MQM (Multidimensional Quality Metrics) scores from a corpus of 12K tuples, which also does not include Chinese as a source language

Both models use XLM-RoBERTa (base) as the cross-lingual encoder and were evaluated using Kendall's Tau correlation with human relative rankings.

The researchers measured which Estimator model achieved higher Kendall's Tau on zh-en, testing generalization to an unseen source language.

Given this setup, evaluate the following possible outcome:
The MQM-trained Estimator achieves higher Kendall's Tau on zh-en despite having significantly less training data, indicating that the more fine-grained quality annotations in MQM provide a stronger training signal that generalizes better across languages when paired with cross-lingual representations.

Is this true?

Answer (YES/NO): YES